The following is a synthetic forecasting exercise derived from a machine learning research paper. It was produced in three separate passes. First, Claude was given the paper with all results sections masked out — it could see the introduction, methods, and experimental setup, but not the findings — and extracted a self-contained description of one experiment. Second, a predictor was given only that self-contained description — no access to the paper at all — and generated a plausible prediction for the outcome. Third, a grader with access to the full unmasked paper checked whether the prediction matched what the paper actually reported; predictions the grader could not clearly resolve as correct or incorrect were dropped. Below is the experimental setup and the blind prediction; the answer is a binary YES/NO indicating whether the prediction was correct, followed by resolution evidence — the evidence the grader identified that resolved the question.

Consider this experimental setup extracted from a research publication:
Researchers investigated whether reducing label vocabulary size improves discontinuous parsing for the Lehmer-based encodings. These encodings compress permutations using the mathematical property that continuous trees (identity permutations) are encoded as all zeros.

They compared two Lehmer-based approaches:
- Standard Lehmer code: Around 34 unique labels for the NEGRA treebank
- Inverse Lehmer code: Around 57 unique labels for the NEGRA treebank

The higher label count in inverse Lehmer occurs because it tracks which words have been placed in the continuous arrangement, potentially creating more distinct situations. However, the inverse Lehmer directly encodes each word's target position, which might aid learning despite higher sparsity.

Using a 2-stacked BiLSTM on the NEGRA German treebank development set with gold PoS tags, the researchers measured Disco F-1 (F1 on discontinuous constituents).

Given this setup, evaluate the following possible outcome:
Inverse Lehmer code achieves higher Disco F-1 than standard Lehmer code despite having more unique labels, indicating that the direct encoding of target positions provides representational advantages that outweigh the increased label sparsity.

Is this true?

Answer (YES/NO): YES